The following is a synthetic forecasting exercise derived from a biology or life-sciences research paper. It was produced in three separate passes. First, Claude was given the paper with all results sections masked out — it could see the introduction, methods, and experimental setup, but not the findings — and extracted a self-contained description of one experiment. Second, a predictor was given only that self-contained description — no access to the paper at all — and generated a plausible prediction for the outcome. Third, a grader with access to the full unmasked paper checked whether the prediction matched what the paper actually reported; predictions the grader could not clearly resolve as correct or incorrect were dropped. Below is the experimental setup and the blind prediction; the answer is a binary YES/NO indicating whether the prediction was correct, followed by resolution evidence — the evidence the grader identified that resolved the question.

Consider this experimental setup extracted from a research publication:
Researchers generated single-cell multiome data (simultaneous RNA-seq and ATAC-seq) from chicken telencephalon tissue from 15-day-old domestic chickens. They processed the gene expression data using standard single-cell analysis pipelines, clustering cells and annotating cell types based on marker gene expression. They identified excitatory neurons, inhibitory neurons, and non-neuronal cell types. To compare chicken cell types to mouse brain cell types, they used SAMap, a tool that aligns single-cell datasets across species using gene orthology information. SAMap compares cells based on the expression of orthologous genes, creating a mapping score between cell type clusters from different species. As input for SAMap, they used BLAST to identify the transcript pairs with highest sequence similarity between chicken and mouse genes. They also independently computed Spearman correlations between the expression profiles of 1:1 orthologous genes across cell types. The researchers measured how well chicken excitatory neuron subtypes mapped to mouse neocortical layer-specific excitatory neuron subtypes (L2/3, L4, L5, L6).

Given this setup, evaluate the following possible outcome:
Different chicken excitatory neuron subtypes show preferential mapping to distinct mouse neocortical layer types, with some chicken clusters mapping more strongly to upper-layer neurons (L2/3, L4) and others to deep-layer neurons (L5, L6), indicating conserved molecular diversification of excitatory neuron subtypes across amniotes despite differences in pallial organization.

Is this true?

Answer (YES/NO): YES